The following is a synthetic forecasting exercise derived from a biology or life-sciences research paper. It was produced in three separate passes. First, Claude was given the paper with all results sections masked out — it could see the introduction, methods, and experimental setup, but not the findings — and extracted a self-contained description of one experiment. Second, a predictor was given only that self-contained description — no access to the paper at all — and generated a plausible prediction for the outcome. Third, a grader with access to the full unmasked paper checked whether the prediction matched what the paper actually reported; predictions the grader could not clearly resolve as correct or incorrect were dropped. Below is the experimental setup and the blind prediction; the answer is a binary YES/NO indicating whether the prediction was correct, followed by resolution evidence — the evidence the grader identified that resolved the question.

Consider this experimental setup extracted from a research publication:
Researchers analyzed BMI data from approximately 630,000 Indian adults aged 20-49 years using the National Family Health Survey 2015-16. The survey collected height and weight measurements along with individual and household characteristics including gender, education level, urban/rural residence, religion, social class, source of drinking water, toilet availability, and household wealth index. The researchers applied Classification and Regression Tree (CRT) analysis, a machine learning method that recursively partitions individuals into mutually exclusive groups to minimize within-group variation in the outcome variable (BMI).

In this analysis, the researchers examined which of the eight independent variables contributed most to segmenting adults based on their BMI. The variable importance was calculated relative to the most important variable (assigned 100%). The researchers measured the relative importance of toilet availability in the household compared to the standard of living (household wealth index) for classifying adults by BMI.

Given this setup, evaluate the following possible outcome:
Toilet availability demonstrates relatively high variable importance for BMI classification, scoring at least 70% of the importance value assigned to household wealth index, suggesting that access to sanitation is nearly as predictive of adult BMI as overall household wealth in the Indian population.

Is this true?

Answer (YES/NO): YES